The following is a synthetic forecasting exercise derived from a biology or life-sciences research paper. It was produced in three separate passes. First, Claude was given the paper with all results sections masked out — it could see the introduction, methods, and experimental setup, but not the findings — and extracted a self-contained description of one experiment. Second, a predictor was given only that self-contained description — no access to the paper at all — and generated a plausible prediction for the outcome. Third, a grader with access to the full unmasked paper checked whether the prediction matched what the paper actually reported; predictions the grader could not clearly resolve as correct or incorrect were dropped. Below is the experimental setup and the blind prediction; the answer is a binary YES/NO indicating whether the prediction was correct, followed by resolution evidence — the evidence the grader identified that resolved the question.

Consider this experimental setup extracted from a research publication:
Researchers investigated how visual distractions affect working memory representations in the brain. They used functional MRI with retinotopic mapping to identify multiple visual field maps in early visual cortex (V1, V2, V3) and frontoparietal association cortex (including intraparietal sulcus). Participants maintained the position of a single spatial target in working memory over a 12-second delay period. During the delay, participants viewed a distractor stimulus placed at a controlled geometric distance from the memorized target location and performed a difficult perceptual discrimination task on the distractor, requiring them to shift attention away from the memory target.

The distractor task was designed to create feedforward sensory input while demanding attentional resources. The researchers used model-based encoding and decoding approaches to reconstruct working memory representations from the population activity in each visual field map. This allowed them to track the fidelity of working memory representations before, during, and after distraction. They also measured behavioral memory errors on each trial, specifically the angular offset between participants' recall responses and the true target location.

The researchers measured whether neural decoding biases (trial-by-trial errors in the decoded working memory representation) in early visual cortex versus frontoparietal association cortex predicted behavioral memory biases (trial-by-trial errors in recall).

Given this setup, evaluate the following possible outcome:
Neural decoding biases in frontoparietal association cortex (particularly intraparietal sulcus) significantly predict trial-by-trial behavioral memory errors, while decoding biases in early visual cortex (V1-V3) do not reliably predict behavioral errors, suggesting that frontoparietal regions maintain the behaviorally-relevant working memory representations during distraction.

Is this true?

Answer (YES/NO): NO